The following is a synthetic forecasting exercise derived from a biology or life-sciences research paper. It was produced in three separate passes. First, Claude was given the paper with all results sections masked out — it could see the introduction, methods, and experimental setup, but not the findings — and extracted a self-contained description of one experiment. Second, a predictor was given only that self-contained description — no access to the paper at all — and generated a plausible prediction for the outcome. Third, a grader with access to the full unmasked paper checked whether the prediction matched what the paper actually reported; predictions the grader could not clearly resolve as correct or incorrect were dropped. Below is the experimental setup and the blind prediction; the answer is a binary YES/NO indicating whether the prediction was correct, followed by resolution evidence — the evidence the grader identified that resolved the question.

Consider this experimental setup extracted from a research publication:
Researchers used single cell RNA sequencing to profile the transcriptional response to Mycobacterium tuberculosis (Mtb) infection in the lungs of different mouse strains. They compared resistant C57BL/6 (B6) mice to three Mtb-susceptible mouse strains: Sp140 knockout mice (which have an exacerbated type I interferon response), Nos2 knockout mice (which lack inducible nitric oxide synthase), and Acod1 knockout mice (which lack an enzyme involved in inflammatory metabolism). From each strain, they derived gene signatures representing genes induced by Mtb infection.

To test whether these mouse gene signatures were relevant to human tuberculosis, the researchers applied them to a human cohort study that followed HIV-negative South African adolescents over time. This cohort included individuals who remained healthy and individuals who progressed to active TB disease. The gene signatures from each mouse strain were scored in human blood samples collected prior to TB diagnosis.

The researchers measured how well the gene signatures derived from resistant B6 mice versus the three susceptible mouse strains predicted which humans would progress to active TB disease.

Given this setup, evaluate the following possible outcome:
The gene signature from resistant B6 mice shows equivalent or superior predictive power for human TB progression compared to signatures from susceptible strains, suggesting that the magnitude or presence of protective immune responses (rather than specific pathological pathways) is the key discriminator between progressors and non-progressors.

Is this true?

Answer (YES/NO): NO